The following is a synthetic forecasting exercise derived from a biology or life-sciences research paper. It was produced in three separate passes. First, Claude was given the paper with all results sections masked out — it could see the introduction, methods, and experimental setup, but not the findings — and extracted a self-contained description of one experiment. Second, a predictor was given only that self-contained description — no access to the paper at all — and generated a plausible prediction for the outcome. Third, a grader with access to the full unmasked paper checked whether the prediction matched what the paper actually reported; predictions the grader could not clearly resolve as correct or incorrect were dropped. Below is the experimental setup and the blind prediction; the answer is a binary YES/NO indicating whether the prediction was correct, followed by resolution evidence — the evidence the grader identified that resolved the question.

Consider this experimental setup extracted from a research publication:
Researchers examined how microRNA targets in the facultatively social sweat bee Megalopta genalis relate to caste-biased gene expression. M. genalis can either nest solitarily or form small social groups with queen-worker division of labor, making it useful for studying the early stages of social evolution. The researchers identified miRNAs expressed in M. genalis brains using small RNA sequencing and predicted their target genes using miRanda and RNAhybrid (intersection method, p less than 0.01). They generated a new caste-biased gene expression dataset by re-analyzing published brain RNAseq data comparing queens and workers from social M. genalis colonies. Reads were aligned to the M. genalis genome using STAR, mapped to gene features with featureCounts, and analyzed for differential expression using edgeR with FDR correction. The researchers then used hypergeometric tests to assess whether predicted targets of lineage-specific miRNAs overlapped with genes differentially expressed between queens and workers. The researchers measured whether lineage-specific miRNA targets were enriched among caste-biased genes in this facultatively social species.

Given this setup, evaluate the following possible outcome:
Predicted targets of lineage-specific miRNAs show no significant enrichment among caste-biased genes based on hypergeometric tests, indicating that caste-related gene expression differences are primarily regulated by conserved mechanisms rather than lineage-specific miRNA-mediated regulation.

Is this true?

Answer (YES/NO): YES